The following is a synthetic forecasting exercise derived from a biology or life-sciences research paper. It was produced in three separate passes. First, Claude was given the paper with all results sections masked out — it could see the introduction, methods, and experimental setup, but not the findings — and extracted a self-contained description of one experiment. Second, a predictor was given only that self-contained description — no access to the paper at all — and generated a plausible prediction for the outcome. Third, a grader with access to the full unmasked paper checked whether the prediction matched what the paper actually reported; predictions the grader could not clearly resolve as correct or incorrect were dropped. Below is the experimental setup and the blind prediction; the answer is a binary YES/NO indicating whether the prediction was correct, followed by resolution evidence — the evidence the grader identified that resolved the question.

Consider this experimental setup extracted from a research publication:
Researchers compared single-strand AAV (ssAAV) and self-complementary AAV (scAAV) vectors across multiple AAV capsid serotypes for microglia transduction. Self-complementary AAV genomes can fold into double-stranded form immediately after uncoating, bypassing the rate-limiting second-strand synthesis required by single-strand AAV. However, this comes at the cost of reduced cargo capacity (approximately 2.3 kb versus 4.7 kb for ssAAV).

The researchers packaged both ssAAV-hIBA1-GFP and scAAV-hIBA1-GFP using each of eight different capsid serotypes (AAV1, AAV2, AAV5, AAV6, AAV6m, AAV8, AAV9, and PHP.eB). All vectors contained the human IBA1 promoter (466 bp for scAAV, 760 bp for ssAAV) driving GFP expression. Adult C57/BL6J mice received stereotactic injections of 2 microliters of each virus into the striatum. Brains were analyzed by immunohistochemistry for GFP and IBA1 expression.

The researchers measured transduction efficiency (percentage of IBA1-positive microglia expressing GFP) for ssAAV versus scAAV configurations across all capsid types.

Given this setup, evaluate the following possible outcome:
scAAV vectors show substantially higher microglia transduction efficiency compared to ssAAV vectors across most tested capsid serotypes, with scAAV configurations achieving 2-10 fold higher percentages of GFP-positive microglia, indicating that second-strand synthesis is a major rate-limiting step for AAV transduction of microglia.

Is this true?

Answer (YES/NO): NO